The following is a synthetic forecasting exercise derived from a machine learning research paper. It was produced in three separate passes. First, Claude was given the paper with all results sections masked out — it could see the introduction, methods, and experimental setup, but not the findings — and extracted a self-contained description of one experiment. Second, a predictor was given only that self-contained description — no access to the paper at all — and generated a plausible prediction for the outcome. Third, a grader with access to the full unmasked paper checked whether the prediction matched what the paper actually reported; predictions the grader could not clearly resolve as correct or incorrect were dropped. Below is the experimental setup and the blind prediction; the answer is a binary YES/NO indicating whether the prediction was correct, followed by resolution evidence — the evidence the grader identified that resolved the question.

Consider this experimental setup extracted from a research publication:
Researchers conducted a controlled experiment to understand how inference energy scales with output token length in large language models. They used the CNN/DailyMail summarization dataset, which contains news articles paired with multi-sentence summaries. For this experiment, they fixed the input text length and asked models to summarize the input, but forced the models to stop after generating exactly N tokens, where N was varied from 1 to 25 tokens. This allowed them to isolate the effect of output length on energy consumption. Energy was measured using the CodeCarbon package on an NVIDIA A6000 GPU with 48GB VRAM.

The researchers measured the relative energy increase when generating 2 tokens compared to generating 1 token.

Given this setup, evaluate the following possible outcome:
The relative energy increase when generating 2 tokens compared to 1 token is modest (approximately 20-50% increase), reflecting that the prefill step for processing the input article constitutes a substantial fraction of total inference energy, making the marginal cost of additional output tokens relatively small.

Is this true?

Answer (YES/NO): NO